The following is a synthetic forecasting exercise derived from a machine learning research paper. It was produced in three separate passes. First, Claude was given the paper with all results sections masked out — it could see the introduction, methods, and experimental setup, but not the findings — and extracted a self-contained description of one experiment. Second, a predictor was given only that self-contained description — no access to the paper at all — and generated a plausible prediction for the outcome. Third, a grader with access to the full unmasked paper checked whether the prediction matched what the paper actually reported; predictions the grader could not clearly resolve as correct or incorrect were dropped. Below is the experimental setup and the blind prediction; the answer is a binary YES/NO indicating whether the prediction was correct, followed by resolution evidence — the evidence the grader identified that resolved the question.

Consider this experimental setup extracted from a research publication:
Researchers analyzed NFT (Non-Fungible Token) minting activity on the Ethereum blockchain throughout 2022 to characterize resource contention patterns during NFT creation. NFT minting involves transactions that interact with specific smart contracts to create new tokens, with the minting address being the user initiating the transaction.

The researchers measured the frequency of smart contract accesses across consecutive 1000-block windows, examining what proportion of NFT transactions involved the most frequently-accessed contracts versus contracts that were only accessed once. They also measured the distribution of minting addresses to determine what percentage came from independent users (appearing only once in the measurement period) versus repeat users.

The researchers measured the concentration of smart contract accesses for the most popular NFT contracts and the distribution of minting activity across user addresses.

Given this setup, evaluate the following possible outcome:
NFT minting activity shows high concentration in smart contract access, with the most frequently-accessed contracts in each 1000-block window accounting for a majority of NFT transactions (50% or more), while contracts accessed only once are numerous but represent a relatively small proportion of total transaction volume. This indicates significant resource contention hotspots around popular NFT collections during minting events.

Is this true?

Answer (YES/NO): NO